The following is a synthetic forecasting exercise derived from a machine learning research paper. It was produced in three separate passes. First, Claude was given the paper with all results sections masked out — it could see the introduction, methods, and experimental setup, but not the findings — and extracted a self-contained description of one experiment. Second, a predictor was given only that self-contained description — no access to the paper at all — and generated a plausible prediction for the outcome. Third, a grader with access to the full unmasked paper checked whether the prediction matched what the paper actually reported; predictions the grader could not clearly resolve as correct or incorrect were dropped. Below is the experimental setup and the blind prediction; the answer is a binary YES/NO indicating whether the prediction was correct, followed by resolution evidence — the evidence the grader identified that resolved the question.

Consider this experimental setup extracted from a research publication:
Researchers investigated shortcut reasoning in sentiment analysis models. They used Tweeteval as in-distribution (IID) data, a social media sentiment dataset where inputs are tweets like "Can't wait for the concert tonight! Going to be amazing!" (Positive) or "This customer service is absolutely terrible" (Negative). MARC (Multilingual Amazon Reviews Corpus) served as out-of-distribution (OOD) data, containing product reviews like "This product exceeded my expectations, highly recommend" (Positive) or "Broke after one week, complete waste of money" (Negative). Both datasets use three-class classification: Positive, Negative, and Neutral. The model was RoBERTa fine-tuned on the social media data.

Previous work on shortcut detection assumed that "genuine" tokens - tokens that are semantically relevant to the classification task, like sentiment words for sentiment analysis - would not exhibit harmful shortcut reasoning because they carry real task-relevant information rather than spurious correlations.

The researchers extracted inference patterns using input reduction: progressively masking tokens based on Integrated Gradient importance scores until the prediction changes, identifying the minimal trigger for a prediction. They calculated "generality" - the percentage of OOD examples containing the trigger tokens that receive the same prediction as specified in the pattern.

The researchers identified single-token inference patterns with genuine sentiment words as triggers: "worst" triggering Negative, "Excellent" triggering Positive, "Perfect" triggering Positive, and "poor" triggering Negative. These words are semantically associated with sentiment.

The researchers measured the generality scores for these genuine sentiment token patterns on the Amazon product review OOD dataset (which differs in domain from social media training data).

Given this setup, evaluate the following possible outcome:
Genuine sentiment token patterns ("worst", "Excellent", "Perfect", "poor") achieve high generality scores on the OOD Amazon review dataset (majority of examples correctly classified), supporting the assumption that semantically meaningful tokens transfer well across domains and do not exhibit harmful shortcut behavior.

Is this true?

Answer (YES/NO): NO